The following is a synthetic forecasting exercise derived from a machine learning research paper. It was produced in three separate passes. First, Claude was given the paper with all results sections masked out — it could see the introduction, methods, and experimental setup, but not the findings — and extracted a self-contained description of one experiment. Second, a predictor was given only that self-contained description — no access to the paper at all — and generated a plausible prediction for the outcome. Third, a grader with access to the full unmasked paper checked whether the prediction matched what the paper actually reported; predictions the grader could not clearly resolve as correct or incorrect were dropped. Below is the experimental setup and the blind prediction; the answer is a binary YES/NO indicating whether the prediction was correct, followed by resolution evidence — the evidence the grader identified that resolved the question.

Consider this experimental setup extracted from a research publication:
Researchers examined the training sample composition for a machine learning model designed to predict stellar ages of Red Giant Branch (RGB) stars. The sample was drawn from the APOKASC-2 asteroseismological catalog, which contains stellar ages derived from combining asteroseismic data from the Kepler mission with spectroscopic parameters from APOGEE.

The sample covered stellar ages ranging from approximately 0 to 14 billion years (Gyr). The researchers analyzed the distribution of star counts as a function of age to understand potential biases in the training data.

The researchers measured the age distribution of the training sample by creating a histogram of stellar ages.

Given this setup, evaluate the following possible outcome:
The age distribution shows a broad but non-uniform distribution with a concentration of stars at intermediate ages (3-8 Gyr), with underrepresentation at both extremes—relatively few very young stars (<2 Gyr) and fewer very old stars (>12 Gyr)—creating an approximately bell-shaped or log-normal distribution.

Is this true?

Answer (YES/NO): NO